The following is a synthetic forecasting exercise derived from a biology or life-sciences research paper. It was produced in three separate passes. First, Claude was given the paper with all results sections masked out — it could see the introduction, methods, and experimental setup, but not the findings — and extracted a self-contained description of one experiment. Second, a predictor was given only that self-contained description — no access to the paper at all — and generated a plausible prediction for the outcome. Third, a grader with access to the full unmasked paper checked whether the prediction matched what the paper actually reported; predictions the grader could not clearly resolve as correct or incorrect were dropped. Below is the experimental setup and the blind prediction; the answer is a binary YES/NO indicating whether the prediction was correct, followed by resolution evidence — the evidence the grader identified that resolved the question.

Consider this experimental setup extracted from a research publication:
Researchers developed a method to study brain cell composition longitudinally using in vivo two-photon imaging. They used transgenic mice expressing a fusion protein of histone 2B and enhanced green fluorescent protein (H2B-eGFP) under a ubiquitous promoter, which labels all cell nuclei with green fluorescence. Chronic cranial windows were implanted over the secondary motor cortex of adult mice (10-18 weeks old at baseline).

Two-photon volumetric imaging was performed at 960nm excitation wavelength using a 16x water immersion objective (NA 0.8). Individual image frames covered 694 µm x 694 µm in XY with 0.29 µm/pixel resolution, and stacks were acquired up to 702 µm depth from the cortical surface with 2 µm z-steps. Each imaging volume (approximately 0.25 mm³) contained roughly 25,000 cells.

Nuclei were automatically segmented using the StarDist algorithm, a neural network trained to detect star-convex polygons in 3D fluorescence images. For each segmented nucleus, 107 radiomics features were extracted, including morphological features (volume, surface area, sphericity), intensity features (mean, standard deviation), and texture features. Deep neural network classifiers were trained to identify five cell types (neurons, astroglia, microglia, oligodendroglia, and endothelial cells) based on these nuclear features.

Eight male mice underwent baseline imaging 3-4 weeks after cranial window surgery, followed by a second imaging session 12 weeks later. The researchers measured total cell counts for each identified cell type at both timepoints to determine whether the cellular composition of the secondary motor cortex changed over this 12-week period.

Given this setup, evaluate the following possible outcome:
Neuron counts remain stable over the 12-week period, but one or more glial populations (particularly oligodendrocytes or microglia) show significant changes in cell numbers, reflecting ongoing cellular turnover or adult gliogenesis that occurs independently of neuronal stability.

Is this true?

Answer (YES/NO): NO